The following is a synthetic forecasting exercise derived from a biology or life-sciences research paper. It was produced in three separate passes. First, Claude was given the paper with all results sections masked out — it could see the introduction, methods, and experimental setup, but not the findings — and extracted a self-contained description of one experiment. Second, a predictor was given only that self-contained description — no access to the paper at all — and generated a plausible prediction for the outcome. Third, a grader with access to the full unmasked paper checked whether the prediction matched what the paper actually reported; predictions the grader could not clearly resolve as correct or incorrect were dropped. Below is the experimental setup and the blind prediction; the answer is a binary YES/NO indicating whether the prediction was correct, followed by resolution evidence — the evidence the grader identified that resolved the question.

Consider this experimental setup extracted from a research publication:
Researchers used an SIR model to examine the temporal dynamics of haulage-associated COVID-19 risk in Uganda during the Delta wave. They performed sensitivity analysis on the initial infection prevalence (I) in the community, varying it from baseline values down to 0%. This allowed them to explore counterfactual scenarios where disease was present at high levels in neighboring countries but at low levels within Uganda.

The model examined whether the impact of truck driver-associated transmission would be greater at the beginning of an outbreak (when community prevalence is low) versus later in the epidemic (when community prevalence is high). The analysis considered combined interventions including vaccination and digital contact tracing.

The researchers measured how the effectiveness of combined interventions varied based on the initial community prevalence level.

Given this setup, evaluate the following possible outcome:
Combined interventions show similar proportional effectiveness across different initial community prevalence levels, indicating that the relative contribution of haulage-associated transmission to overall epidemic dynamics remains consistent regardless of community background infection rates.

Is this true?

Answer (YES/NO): NO